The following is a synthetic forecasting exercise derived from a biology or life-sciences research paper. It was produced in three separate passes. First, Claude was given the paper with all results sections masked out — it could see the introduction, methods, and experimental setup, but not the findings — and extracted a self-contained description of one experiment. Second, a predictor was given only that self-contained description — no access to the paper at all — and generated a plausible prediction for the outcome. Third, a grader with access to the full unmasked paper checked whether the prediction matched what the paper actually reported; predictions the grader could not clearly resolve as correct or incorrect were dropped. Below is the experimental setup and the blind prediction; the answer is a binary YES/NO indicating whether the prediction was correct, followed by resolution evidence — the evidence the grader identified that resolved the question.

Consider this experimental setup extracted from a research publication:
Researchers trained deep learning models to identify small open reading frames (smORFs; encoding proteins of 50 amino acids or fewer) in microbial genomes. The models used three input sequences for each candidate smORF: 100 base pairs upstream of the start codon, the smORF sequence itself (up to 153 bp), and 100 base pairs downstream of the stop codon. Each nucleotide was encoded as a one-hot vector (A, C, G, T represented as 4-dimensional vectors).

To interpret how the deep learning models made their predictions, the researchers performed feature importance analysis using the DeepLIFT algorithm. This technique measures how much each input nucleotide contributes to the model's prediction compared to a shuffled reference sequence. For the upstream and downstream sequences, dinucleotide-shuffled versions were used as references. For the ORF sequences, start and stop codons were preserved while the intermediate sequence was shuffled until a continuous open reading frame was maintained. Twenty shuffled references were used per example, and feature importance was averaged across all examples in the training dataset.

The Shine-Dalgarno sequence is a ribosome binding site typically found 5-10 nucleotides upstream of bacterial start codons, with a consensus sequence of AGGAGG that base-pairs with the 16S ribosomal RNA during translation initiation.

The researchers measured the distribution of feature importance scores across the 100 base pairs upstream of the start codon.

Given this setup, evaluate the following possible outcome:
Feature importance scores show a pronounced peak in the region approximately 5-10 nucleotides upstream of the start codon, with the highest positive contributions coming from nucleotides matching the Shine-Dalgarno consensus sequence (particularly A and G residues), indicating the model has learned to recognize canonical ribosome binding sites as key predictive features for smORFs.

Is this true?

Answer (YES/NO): NO